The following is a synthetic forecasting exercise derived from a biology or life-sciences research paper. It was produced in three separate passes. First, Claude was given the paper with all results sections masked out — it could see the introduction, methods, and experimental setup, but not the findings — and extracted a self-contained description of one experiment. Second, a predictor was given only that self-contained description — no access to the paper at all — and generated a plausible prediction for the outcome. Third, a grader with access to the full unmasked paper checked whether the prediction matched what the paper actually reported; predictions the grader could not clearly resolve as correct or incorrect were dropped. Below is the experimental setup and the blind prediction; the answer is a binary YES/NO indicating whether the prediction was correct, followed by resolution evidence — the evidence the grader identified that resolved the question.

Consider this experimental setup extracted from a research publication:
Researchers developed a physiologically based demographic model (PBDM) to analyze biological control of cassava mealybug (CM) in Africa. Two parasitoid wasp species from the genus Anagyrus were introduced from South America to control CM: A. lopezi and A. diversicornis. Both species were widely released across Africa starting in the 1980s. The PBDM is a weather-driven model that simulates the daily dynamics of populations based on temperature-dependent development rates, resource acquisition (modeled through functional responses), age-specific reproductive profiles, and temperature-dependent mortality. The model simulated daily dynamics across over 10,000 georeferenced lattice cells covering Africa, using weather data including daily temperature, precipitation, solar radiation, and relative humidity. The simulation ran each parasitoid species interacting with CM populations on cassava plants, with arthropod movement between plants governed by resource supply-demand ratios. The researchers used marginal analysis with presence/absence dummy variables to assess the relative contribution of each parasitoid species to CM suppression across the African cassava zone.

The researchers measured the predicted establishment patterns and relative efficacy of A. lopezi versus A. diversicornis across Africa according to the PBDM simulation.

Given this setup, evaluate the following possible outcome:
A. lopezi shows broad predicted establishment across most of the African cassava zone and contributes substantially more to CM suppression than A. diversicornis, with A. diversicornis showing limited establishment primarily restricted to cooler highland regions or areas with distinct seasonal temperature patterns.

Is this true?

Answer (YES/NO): NO